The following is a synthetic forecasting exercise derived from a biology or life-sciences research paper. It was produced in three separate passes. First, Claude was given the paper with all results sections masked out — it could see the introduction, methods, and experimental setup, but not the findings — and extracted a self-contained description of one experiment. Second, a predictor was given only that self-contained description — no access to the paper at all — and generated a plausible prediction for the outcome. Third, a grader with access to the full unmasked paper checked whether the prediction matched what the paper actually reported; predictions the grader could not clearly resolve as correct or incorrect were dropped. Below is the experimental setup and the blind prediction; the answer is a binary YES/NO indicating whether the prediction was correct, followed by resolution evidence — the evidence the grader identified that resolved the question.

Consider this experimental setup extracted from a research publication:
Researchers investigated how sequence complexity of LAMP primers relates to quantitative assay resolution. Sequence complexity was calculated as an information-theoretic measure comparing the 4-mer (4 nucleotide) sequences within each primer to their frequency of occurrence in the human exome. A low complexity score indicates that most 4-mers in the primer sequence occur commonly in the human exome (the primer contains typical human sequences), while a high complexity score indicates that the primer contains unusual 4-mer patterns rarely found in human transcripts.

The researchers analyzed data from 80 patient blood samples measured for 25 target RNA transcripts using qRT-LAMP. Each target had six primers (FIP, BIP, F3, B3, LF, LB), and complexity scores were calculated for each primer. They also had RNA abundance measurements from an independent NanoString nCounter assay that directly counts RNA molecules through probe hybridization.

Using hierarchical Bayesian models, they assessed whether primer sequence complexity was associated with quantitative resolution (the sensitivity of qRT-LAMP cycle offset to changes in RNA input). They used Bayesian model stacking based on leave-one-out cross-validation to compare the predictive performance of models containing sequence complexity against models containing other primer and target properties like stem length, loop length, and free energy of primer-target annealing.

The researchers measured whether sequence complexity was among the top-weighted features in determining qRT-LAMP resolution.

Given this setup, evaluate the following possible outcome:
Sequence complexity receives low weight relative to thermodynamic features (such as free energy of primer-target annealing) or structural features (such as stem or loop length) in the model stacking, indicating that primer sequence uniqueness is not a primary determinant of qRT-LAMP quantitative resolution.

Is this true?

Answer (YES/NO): NO